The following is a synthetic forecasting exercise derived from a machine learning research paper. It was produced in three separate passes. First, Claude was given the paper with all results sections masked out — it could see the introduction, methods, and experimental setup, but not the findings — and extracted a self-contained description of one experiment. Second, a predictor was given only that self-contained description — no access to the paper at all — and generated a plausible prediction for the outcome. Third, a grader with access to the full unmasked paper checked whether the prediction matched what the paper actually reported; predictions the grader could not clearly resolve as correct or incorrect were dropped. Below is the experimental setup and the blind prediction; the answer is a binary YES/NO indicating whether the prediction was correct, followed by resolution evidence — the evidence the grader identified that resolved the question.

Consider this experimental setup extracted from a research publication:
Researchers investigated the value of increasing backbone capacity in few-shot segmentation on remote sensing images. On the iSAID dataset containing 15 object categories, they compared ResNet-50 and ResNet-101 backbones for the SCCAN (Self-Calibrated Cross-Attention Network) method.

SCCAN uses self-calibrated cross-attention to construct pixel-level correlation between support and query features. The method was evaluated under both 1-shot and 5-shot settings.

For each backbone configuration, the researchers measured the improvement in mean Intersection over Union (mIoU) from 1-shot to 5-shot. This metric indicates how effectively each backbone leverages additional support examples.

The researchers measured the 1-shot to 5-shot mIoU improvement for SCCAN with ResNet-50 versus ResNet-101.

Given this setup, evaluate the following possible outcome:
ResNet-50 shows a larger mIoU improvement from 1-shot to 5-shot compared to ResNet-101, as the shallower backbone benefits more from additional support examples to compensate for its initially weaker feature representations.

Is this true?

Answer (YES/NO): NO